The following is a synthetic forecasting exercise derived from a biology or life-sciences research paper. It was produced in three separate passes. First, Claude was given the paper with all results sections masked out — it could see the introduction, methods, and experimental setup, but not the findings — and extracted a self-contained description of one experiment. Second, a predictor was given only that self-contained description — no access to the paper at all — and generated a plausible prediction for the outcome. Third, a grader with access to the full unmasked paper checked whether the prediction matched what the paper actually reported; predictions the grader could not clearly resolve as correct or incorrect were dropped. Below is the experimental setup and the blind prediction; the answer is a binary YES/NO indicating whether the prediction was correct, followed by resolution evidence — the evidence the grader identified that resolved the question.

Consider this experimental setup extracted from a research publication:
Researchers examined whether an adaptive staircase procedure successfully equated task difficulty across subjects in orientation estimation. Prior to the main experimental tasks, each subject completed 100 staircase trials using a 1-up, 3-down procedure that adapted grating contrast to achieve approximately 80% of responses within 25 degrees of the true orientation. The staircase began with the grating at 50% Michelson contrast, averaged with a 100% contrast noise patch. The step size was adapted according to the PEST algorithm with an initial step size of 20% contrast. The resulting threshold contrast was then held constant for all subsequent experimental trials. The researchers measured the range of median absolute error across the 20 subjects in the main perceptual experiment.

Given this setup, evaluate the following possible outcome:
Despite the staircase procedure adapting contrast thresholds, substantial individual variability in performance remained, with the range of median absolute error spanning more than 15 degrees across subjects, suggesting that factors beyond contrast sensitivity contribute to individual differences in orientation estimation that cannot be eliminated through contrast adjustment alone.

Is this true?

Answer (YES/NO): NO